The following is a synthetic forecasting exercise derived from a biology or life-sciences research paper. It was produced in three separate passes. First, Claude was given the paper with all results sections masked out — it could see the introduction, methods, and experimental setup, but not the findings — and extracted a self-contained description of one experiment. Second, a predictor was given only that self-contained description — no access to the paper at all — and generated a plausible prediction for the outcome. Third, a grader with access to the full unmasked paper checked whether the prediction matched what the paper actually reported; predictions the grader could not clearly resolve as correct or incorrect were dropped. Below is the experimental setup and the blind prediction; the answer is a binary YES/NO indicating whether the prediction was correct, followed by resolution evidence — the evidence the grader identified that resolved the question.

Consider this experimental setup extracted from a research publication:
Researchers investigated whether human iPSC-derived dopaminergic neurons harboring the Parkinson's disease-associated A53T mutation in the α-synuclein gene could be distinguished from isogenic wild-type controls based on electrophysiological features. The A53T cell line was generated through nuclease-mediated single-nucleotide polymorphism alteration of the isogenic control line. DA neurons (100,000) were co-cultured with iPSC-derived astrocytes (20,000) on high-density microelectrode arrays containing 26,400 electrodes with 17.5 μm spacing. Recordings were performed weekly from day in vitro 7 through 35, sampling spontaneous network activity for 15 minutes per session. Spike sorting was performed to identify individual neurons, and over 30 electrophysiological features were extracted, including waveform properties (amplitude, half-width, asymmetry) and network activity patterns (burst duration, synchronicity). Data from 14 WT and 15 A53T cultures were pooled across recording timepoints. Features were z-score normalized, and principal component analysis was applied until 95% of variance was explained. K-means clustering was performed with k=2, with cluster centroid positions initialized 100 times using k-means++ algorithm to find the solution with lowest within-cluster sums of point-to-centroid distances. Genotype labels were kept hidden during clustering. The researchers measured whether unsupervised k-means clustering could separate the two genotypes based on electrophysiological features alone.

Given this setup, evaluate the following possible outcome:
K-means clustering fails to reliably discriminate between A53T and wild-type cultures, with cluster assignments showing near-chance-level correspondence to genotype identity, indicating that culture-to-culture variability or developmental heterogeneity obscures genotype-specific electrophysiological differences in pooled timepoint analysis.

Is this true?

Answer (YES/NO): NO